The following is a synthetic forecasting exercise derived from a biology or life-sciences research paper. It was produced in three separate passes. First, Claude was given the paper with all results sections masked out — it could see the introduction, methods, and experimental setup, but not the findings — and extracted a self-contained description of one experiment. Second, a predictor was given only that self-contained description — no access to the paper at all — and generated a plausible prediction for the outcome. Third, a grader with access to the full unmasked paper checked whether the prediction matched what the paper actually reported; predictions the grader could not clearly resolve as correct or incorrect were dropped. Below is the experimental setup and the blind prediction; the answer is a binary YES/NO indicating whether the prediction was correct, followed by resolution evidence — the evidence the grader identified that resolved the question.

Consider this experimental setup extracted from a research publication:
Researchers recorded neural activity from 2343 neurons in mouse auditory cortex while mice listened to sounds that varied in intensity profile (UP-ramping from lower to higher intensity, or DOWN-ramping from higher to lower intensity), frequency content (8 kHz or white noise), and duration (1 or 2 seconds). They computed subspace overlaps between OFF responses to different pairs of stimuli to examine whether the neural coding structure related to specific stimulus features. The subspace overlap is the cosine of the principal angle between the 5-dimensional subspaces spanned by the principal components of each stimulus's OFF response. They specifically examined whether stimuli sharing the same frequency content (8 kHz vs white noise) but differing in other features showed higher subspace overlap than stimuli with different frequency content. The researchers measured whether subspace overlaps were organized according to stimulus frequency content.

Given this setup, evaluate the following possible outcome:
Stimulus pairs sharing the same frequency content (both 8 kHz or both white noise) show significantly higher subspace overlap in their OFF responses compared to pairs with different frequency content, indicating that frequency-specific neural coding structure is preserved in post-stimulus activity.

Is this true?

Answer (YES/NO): YES